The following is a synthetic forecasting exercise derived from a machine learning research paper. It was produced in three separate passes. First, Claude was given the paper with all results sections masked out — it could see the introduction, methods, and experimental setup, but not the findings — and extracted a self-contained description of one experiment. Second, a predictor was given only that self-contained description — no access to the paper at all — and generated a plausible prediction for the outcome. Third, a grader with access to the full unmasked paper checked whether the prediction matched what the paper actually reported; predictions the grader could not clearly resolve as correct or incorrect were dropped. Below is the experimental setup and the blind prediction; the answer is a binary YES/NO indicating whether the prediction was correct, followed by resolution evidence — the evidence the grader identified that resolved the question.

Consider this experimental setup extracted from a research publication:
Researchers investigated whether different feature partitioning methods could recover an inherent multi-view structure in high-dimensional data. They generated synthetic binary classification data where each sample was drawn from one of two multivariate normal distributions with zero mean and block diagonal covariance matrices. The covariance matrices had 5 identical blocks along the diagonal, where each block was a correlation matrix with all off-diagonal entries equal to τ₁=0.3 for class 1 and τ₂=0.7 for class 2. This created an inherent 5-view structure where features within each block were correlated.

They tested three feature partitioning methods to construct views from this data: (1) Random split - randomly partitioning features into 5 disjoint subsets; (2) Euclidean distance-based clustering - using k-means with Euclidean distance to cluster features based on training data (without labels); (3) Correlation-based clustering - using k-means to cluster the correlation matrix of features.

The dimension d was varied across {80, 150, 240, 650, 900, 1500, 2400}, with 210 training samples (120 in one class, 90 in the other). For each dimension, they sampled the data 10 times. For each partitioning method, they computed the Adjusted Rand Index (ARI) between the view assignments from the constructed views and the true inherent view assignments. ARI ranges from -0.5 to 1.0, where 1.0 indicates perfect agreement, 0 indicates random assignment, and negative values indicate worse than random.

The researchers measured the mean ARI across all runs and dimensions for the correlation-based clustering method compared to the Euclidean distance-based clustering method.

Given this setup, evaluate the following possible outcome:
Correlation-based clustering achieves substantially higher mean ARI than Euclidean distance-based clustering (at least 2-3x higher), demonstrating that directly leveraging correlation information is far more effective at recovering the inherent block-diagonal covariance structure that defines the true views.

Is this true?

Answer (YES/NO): NO